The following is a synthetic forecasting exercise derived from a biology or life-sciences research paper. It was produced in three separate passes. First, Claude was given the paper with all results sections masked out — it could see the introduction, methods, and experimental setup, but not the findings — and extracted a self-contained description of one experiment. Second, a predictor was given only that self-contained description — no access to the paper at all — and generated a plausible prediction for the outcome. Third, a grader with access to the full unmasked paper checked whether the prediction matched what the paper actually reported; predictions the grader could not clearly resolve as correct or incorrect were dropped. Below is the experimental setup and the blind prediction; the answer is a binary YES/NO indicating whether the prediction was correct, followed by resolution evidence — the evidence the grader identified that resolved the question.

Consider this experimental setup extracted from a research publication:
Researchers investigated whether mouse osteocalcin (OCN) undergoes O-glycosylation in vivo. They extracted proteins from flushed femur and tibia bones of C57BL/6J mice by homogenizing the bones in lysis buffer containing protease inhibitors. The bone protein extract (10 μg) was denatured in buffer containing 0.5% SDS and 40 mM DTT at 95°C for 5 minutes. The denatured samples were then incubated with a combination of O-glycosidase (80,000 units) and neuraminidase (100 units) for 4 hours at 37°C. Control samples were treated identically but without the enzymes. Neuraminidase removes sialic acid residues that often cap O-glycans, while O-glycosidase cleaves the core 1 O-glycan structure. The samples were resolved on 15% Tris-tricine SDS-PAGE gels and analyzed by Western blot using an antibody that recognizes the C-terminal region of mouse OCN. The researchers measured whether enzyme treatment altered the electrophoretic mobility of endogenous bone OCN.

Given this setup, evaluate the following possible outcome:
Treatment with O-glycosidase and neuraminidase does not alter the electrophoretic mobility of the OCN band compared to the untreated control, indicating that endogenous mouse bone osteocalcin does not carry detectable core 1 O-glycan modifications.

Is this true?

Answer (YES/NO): NO